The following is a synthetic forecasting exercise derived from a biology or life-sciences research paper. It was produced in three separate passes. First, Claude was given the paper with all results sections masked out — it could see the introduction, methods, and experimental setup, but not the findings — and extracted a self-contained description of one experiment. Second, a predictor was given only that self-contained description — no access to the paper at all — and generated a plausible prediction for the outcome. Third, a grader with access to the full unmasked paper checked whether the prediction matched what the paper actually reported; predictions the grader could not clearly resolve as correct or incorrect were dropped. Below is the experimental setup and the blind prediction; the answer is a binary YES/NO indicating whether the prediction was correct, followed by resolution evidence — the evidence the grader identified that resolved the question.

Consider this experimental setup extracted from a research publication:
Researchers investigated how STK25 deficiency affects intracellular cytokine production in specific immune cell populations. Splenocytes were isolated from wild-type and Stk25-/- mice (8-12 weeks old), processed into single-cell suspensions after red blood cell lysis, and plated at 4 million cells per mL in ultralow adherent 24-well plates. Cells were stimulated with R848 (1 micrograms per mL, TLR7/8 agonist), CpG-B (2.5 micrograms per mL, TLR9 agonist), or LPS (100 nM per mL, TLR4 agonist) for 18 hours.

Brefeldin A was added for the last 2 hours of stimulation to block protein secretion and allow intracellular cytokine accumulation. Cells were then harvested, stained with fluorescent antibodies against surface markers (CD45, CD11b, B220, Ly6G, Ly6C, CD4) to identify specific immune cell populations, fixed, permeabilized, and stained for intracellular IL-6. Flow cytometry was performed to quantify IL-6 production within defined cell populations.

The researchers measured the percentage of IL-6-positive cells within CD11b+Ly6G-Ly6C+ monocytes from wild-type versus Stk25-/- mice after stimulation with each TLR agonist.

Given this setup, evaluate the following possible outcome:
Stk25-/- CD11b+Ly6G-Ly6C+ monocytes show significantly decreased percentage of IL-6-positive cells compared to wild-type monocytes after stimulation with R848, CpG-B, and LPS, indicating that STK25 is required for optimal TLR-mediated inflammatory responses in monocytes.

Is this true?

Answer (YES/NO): NO